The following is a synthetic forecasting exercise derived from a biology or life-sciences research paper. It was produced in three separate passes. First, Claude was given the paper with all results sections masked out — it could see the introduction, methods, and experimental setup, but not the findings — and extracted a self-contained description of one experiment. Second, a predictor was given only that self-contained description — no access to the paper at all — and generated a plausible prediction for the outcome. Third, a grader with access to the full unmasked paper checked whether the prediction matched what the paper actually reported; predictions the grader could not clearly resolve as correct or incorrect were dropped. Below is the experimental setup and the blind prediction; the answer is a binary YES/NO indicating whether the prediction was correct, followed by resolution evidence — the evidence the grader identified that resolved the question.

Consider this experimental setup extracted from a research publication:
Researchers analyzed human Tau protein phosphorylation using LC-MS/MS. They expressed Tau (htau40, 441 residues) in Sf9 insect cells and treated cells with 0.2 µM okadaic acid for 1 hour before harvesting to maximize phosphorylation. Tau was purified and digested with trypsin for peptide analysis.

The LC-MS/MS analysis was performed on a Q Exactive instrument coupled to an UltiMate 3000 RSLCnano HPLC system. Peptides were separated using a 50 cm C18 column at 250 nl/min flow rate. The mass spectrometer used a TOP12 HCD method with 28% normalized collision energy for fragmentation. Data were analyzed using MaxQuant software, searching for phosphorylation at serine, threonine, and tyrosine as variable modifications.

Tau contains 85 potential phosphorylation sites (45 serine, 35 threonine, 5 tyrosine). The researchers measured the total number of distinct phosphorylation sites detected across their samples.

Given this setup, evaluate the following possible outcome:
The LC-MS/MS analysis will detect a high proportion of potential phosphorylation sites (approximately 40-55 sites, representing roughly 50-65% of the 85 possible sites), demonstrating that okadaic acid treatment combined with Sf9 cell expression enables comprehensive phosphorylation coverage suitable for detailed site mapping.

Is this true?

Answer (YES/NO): YES